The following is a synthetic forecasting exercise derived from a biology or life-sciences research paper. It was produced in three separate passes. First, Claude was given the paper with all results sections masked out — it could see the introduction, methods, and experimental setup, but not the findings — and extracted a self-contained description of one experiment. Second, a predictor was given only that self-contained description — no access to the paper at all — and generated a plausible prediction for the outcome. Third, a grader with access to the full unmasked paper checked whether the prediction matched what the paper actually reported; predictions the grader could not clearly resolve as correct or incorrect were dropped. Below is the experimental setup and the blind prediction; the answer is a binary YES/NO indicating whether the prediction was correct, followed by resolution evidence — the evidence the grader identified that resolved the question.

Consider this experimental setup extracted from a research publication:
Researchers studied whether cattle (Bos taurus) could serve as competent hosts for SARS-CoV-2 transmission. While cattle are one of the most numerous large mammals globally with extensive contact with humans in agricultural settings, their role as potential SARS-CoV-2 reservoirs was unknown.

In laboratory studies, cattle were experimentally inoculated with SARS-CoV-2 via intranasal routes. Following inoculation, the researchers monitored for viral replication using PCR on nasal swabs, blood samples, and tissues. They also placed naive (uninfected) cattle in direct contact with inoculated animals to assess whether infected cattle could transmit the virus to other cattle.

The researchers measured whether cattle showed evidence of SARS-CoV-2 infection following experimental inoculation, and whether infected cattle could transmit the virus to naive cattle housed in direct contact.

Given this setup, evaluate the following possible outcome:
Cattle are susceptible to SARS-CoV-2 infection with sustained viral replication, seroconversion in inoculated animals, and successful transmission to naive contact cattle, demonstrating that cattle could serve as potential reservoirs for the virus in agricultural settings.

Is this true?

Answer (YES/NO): NO